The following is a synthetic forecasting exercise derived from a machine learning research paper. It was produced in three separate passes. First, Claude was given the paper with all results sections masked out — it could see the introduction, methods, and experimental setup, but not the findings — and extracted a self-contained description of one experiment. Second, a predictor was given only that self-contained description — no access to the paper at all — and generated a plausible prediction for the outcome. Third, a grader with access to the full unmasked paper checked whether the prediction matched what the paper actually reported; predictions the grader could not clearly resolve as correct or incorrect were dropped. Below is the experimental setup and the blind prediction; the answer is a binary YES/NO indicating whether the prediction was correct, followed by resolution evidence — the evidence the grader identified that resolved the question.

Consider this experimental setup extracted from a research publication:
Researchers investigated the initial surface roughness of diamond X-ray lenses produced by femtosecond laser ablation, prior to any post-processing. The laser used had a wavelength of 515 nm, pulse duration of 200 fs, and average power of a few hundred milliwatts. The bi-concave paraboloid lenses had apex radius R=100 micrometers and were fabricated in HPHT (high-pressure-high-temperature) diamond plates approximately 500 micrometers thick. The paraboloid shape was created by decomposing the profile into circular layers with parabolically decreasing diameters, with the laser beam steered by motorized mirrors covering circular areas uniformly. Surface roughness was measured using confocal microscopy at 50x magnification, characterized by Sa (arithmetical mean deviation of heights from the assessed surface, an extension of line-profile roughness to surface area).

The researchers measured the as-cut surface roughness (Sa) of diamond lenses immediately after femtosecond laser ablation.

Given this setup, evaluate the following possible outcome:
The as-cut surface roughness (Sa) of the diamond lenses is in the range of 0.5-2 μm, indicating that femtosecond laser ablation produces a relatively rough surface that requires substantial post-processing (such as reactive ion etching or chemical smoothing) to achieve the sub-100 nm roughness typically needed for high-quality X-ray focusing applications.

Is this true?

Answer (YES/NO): NO